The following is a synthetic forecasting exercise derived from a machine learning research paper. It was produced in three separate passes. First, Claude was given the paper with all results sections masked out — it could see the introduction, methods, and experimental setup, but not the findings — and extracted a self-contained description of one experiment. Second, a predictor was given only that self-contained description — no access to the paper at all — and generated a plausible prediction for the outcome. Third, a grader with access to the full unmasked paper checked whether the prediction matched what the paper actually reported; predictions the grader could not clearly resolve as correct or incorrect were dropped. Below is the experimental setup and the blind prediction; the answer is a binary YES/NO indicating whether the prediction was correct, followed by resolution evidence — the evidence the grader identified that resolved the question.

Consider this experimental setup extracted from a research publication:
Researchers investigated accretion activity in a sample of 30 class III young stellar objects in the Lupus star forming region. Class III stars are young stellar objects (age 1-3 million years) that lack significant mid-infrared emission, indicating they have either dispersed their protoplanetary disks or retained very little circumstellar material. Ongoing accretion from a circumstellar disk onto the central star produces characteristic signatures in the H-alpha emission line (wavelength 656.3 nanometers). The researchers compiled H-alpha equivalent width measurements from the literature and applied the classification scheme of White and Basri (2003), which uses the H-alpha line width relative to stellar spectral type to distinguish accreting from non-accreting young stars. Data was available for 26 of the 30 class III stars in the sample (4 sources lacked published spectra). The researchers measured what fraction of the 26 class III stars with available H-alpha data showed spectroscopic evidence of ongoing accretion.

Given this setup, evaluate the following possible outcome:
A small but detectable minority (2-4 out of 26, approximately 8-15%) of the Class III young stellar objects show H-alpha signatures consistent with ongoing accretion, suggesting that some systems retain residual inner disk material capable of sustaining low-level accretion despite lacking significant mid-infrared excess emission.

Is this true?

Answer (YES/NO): NO